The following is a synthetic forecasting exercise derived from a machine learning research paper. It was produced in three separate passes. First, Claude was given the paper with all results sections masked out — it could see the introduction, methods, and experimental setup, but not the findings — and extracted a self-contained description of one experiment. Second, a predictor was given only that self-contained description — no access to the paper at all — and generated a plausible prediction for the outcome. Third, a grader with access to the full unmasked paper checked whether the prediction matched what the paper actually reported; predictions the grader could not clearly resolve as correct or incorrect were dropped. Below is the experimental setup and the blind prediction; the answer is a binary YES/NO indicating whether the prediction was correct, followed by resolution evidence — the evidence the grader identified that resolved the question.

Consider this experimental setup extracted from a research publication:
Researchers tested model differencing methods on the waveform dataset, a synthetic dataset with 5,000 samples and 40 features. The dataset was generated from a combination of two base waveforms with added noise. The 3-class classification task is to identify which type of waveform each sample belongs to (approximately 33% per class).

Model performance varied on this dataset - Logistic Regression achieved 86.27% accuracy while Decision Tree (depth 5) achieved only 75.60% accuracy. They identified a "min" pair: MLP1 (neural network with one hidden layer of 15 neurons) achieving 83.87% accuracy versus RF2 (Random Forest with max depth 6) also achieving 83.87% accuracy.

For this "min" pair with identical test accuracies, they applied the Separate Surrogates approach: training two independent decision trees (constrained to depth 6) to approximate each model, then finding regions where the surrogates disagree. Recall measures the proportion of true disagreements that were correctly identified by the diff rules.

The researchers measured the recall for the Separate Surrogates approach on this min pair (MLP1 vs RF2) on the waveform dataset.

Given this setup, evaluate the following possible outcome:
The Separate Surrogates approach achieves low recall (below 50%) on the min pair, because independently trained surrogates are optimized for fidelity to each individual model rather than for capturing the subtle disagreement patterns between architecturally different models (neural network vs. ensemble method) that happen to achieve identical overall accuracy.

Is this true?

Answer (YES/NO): YES